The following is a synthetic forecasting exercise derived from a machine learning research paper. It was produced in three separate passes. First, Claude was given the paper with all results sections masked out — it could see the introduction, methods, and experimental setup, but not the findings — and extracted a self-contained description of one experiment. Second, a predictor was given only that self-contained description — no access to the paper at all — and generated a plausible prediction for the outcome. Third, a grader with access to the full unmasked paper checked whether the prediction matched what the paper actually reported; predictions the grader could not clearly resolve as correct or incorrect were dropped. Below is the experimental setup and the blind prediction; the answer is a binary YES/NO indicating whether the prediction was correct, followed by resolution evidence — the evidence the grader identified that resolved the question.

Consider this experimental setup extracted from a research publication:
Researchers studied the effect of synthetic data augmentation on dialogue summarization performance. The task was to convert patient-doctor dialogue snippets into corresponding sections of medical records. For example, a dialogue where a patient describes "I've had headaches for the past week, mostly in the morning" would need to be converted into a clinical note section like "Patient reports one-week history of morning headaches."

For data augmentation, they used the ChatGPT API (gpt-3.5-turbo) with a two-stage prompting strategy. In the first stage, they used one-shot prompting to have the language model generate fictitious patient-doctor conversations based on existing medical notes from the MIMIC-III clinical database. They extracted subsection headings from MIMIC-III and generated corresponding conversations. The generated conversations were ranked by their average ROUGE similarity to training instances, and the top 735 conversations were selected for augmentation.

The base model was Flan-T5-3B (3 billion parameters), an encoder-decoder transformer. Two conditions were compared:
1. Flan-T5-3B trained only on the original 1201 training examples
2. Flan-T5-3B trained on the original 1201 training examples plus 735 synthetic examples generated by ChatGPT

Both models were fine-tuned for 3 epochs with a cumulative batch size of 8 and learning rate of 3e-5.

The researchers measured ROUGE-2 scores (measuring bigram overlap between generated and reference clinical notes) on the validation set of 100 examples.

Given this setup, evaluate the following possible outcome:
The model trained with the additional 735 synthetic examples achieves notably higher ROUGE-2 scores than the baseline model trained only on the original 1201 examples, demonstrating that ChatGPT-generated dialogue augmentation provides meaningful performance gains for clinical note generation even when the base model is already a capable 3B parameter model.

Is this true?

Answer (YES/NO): NO